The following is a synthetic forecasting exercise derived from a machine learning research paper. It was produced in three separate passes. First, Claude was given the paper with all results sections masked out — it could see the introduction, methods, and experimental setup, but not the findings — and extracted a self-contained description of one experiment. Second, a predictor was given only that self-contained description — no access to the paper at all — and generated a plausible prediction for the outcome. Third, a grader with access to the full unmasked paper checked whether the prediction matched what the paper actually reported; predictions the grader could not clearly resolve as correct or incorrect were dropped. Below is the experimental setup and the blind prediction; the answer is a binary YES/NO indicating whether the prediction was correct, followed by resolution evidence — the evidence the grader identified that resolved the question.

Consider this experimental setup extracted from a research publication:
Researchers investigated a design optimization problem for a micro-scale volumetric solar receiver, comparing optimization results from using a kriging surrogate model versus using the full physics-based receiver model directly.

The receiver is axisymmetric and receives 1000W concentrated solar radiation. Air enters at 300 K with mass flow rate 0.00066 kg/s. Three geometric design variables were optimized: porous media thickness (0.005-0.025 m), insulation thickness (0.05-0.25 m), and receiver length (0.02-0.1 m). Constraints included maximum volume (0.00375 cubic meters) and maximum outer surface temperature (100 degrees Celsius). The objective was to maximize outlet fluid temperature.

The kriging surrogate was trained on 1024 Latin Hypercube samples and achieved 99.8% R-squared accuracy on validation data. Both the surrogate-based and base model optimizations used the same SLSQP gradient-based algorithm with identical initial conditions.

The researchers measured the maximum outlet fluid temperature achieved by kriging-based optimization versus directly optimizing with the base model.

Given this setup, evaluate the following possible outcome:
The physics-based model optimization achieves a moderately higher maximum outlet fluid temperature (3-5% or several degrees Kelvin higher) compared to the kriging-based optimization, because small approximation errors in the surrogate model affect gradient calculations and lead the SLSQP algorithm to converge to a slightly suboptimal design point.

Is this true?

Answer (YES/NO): NO